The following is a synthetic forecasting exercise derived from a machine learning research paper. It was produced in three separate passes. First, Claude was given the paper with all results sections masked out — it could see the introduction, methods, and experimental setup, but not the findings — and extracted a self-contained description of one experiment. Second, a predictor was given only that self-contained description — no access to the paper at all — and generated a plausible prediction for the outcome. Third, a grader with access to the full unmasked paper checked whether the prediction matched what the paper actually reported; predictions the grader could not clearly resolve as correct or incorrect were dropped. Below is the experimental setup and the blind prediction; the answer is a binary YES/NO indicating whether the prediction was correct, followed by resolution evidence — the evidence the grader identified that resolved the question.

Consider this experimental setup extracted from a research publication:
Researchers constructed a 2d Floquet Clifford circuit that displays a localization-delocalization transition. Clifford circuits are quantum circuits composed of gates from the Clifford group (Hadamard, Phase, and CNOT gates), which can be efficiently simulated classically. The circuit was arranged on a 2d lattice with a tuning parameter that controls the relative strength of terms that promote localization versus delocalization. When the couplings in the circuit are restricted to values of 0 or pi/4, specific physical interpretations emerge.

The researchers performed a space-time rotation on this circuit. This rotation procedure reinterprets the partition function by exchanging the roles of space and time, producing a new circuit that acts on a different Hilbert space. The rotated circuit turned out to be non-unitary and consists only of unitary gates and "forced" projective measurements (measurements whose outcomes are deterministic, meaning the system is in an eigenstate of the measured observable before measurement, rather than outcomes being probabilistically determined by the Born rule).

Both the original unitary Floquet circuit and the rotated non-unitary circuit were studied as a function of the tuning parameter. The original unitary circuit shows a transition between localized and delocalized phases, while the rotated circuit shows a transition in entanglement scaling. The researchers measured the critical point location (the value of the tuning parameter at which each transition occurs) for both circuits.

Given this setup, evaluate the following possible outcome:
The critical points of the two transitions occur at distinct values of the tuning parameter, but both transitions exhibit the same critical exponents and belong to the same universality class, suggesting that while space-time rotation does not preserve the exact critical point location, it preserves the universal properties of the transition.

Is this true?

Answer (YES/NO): NO